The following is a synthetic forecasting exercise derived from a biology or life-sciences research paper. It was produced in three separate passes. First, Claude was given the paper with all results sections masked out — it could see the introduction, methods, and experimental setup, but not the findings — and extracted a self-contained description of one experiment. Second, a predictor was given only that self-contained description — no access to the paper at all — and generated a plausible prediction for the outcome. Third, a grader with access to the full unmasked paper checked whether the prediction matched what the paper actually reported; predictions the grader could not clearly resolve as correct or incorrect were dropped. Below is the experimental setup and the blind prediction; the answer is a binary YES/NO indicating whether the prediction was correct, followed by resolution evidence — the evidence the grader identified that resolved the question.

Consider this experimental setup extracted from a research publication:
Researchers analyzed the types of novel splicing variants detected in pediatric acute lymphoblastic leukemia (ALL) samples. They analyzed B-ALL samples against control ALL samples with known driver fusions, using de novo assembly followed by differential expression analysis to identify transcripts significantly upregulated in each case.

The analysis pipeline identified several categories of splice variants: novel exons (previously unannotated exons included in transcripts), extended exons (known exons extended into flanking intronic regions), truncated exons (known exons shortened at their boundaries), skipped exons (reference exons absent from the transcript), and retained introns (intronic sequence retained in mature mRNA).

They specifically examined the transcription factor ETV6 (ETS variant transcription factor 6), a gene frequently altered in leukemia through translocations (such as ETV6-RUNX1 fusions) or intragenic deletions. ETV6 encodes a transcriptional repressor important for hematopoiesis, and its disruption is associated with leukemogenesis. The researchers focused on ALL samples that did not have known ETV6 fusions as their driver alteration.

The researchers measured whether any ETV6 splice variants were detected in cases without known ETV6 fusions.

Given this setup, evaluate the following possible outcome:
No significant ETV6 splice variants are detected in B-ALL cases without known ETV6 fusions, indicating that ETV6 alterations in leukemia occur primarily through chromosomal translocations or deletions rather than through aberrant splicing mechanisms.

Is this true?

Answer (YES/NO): NO